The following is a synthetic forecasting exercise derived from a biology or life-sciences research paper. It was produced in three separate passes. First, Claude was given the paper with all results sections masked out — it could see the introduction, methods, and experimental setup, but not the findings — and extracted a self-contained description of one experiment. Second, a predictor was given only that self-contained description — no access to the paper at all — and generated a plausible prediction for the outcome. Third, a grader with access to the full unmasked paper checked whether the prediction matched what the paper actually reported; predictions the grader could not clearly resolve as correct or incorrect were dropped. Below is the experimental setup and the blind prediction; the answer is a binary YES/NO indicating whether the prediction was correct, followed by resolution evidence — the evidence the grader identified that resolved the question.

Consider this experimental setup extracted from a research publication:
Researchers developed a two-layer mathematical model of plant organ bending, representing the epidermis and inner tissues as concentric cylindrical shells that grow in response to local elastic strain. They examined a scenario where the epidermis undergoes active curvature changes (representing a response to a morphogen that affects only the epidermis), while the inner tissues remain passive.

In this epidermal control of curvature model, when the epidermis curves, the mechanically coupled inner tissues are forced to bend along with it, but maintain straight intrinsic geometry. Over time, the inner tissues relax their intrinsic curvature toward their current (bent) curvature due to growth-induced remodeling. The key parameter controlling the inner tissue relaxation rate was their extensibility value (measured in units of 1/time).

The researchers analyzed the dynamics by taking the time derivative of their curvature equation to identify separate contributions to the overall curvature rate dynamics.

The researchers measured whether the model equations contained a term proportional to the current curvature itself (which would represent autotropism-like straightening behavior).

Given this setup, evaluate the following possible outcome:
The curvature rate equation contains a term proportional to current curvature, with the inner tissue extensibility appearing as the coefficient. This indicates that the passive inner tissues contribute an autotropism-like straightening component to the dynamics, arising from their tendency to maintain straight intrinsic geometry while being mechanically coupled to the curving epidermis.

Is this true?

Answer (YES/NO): NO